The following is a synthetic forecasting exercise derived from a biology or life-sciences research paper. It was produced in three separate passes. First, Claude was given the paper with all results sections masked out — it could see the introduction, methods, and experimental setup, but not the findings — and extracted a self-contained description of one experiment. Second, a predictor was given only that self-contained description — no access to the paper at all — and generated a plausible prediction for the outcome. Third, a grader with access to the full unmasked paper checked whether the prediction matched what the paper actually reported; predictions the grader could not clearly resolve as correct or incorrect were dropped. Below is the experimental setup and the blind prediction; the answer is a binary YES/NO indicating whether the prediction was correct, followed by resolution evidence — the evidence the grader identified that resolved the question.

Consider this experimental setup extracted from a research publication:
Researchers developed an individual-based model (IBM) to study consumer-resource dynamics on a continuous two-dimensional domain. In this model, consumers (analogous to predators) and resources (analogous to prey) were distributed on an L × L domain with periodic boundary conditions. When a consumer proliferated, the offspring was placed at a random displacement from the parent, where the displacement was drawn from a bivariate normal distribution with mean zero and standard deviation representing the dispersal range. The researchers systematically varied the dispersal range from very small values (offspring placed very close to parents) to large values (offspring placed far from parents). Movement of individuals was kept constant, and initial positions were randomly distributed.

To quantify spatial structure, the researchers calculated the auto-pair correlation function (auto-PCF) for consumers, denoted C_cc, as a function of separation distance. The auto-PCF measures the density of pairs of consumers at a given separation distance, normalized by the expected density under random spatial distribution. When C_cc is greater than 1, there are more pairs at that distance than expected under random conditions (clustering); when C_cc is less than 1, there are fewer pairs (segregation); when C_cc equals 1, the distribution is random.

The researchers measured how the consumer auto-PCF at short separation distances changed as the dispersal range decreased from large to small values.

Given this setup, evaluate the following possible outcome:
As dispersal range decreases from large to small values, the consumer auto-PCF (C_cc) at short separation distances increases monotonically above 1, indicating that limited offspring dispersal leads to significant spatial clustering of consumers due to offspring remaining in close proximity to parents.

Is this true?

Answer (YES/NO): YES